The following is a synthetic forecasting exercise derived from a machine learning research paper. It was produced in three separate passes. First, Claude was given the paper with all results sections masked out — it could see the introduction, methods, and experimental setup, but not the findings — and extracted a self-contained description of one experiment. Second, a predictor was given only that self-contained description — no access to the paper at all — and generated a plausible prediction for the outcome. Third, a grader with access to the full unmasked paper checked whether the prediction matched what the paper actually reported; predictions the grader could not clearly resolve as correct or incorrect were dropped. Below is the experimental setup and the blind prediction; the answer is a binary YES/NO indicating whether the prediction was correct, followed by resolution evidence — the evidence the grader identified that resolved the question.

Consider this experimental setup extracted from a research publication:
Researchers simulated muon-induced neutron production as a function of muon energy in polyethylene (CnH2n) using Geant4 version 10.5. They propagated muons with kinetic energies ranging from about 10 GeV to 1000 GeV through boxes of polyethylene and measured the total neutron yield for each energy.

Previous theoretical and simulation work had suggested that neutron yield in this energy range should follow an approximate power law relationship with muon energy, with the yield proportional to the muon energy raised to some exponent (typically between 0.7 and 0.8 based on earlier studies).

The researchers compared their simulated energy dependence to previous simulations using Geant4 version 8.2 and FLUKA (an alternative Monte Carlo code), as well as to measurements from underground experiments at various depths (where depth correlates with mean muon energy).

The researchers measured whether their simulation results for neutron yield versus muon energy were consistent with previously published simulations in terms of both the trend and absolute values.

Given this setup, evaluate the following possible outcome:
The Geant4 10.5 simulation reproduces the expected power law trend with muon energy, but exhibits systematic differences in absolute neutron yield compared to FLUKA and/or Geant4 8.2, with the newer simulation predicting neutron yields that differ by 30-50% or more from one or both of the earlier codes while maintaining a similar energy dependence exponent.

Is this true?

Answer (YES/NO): YES